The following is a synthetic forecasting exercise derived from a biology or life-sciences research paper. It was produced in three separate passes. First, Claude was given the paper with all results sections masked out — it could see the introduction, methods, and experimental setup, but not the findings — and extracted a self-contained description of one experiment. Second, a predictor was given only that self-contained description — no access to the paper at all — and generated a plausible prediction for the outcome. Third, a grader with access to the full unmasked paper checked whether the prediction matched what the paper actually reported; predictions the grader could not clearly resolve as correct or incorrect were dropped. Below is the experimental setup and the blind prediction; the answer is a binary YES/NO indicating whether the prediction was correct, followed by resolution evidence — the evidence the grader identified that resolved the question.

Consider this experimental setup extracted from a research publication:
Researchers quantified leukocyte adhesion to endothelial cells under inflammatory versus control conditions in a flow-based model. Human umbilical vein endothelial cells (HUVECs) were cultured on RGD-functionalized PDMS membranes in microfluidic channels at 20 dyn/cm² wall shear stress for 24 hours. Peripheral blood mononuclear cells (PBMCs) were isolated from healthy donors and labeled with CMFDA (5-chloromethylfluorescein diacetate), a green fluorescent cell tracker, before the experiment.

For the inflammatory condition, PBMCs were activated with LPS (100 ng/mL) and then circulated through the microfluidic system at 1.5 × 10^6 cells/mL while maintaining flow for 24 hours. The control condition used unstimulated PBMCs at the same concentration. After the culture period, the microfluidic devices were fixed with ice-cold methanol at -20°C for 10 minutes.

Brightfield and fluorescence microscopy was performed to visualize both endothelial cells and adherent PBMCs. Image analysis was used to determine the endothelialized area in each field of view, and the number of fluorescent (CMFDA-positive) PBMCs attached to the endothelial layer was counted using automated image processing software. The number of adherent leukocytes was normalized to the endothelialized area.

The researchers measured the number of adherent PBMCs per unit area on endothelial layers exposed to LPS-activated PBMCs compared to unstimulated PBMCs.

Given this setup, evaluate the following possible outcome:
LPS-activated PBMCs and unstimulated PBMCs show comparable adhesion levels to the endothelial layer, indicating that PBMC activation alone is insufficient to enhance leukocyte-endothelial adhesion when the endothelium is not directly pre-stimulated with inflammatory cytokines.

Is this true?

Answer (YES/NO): NO